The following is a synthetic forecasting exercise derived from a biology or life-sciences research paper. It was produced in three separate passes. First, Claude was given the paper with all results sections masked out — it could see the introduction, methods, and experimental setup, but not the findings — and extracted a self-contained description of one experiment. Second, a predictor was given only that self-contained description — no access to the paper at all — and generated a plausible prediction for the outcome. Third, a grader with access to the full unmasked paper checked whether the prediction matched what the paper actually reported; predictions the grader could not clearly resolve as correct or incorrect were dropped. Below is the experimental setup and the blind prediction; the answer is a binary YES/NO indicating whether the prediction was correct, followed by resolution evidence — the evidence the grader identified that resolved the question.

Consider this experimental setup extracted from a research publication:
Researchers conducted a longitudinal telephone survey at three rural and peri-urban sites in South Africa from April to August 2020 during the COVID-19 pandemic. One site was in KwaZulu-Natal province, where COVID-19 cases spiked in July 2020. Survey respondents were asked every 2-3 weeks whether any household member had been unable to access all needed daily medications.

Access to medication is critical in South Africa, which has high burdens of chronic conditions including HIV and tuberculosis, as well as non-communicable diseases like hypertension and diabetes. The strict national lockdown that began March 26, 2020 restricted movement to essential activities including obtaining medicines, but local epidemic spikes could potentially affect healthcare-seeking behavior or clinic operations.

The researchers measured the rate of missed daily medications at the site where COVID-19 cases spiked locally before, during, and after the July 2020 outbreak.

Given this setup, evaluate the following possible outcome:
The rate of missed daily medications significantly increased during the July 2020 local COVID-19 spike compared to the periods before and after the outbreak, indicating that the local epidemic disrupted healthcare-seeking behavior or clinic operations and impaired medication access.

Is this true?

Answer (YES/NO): YES